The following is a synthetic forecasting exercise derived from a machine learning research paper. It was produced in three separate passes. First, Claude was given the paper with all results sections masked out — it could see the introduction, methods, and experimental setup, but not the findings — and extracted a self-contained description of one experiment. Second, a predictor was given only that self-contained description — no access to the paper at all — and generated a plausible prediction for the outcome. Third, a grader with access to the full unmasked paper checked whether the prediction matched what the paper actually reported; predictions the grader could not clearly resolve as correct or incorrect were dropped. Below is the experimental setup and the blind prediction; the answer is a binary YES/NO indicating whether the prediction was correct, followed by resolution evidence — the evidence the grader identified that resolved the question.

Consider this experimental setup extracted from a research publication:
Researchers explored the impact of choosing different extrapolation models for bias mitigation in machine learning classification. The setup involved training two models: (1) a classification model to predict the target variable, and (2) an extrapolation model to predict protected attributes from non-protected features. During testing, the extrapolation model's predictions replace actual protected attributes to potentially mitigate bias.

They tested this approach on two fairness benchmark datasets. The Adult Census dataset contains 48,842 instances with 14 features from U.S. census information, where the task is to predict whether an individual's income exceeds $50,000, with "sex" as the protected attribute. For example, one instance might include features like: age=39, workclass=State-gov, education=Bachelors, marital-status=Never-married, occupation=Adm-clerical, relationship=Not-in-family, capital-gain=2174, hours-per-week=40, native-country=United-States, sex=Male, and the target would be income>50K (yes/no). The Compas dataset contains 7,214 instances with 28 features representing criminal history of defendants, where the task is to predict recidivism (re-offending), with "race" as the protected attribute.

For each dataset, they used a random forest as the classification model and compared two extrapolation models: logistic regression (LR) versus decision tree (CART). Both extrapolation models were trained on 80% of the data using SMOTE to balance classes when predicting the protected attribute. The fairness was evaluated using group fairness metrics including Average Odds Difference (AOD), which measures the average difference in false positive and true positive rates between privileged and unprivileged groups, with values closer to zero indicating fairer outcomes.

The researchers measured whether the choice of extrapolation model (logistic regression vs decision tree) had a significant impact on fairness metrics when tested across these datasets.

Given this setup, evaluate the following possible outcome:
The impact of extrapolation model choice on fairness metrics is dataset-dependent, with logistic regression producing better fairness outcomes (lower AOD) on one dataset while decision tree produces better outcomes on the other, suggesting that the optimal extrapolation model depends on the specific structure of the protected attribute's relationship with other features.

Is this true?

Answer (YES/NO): NO